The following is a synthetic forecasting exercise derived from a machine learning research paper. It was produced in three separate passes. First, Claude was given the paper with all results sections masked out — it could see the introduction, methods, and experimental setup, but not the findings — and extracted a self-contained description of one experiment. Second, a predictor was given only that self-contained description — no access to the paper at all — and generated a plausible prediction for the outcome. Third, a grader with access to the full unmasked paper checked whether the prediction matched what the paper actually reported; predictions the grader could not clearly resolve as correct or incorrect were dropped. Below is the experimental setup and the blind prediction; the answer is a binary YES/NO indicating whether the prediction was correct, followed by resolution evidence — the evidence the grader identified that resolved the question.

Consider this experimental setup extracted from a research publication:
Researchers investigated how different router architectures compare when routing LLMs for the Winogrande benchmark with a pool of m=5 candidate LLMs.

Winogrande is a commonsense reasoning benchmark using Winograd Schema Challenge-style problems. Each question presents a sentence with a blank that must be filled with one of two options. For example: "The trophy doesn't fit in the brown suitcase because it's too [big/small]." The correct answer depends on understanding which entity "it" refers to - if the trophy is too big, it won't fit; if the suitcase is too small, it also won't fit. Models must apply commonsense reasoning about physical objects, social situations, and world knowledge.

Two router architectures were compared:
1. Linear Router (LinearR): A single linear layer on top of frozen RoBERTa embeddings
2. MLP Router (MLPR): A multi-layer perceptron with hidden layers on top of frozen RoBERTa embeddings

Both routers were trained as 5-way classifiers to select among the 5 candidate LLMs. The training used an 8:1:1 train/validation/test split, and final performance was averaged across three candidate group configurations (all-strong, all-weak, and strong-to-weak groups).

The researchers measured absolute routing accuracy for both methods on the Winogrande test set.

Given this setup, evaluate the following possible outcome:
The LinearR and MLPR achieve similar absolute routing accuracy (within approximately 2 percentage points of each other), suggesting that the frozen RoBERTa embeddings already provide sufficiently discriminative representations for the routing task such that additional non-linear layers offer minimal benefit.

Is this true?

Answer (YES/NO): NO